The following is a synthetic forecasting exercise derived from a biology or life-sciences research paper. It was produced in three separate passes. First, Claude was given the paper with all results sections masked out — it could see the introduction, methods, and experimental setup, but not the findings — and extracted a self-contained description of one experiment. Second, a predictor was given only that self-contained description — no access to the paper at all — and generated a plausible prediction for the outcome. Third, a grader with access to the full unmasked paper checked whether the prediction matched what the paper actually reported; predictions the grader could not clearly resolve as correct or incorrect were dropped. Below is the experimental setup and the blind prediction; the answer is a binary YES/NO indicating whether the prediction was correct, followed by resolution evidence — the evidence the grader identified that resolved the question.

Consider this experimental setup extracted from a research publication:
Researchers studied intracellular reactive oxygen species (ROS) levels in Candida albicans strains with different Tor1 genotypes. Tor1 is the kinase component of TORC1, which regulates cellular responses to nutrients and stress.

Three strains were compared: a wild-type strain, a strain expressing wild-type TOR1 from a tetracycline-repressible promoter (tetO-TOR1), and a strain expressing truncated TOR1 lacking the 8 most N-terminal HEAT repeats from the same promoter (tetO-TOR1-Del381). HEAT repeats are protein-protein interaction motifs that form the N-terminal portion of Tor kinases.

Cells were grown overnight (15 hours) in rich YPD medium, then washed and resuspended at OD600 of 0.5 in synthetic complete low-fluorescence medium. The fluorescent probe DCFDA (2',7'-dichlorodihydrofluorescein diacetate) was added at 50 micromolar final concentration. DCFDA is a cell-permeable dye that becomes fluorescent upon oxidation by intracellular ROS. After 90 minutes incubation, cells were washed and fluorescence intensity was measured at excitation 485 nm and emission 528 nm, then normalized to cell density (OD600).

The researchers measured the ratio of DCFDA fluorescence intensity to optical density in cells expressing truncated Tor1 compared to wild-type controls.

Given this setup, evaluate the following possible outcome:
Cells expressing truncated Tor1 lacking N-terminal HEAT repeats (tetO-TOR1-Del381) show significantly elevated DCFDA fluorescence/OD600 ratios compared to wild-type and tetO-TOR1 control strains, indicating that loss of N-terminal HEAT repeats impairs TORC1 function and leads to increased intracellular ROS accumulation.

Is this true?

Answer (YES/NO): NO